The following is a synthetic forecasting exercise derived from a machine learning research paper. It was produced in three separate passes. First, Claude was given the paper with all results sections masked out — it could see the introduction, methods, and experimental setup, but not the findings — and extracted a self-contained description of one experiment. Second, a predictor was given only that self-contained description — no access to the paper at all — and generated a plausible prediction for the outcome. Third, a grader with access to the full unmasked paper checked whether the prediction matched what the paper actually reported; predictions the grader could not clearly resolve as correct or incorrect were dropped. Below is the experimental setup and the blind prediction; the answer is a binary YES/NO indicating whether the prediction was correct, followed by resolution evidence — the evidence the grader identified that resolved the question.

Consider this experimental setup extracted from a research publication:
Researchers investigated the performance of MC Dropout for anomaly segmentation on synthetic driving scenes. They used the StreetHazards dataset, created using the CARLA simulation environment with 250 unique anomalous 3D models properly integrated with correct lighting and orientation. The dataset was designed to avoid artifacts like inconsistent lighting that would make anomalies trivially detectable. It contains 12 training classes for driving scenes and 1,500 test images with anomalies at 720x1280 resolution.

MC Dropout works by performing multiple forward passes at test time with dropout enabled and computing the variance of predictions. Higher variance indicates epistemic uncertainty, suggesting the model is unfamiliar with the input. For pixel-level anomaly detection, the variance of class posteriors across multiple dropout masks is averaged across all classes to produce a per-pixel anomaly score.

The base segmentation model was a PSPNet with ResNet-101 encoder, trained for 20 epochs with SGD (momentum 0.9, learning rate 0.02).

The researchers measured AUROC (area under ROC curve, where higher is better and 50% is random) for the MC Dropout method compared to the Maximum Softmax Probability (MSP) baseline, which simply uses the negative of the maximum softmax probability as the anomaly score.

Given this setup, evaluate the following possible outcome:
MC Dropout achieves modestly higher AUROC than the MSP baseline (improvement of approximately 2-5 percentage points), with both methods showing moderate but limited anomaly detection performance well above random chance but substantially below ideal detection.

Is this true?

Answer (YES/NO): NO